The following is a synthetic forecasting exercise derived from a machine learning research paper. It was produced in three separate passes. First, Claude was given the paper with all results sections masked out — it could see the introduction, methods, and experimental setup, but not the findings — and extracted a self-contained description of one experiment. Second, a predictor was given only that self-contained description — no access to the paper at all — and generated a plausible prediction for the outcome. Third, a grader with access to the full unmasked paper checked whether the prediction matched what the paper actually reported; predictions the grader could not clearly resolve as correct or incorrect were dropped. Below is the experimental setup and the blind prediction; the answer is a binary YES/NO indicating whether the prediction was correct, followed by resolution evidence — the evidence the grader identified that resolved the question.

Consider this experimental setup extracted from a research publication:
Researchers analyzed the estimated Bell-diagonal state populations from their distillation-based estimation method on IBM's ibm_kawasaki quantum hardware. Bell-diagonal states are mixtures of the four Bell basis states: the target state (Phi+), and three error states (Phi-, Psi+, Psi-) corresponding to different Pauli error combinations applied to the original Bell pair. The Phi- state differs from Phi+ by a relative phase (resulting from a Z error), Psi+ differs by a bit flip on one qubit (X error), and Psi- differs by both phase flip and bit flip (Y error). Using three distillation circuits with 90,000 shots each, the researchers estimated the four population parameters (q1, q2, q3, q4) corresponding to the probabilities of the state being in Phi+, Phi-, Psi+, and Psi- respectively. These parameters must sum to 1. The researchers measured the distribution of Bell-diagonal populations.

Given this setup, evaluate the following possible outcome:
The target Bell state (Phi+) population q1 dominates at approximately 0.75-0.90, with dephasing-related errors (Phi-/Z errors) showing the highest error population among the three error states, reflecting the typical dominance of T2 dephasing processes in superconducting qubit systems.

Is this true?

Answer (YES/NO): NO